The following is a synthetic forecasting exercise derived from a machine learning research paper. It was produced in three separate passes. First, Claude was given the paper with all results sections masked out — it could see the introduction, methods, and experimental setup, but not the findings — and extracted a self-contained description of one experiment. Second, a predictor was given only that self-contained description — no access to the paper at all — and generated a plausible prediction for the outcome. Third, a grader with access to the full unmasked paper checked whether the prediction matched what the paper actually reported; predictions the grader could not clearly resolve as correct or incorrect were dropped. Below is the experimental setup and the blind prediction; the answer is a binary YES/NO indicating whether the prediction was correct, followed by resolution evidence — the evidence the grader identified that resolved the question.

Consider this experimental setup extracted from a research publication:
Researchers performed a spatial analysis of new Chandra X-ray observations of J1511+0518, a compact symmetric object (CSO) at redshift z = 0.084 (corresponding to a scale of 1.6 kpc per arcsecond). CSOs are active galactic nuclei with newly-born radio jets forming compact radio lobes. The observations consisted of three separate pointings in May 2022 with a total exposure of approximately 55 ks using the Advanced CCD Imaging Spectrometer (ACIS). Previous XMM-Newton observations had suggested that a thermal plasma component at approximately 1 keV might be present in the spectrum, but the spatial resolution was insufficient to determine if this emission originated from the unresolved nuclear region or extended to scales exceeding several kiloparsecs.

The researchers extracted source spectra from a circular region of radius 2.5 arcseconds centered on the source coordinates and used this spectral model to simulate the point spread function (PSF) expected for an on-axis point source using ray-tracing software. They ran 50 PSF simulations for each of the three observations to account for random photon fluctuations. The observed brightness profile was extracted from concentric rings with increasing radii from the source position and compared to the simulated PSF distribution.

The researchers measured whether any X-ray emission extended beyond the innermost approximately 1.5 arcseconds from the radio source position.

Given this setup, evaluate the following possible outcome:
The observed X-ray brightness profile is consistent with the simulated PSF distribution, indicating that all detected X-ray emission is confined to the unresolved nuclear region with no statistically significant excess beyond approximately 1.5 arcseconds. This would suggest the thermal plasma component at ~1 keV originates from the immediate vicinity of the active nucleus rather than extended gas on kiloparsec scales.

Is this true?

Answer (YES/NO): YES